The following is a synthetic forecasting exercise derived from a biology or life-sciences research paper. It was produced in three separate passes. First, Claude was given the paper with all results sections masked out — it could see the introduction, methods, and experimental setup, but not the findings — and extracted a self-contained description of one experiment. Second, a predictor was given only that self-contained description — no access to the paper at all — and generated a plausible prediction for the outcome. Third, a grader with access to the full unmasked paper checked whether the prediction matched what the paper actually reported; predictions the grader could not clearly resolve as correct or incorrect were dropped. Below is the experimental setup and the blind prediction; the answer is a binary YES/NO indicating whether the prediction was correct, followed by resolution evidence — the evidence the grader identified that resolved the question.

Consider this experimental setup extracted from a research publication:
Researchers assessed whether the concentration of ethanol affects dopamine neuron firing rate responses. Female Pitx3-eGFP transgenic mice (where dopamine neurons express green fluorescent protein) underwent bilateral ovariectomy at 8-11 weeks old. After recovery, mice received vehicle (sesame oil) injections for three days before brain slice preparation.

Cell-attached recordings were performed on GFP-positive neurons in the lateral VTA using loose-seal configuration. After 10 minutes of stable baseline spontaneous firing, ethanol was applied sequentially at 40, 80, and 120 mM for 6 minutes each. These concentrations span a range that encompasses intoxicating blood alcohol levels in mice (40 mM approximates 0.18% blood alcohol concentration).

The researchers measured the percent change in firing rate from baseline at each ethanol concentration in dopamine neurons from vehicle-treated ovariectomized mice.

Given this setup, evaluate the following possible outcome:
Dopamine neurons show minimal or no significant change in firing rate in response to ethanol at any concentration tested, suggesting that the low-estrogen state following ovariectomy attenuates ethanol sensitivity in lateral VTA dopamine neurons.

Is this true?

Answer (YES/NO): NO